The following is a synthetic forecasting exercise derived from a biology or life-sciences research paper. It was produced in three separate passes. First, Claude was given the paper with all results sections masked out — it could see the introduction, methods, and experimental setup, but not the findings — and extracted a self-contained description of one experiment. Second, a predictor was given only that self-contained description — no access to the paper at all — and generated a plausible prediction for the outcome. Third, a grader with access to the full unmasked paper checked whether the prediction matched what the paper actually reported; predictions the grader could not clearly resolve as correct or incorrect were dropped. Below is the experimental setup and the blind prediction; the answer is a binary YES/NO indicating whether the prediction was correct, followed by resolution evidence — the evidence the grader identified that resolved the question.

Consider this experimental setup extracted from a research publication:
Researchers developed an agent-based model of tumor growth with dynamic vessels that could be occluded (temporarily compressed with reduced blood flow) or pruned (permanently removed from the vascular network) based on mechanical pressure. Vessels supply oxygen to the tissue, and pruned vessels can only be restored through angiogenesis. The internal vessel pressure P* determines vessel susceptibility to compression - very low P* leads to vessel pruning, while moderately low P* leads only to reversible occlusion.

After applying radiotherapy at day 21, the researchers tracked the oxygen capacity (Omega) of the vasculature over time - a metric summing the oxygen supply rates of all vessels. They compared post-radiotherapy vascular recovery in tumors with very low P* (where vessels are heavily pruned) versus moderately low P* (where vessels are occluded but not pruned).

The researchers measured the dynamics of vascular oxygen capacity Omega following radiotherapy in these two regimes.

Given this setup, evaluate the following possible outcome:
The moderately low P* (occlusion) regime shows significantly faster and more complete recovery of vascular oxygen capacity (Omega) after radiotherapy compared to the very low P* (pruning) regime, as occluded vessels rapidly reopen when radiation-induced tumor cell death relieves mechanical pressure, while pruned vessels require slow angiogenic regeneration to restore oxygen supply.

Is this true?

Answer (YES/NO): YES